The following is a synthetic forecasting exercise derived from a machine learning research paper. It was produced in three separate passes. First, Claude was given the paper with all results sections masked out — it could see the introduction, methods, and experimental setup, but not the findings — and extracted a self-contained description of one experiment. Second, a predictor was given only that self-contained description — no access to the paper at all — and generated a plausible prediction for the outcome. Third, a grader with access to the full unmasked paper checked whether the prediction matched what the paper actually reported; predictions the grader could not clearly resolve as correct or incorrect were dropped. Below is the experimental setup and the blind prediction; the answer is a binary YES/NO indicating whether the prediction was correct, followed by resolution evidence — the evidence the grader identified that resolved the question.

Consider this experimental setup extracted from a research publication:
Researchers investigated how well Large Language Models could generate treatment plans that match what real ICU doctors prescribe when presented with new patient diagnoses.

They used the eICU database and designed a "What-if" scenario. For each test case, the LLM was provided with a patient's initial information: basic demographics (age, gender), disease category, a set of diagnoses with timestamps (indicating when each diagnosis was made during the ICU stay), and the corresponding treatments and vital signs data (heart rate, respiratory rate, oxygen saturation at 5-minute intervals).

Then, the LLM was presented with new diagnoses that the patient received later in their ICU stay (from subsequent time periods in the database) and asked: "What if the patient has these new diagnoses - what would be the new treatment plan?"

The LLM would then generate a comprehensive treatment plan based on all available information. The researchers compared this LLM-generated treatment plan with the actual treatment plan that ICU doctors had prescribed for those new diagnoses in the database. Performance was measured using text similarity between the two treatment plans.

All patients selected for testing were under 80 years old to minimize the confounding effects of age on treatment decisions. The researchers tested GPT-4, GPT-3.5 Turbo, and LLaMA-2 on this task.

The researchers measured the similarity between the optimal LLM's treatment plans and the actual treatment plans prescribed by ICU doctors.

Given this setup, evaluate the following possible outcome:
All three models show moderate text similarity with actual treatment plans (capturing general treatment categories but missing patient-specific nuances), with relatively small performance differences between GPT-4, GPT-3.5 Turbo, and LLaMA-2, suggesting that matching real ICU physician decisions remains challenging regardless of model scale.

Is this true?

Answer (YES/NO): NO